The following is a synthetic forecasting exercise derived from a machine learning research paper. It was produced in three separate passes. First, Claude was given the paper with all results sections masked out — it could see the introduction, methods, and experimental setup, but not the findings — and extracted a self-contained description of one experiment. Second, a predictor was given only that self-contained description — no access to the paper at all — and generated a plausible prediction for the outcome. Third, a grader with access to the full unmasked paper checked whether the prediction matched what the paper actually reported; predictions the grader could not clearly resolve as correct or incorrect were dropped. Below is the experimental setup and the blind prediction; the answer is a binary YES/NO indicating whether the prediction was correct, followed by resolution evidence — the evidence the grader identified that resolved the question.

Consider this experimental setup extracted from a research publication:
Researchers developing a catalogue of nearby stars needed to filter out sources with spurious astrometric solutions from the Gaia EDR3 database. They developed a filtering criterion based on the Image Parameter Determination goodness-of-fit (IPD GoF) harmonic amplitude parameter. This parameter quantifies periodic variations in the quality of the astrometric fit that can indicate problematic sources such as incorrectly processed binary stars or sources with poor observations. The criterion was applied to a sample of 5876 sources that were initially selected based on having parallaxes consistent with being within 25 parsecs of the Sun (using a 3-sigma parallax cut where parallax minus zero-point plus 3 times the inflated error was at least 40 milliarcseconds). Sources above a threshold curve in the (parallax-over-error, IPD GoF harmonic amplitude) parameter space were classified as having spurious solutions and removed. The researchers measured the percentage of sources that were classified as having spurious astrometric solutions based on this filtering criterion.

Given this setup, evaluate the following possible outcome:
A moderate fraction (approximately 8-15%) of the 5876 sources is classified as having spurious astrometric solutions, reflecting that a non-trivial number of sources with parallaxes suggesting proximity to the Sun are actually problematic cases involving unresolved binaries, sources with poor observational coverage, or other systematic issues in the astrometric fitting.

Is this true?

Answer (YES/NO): YES